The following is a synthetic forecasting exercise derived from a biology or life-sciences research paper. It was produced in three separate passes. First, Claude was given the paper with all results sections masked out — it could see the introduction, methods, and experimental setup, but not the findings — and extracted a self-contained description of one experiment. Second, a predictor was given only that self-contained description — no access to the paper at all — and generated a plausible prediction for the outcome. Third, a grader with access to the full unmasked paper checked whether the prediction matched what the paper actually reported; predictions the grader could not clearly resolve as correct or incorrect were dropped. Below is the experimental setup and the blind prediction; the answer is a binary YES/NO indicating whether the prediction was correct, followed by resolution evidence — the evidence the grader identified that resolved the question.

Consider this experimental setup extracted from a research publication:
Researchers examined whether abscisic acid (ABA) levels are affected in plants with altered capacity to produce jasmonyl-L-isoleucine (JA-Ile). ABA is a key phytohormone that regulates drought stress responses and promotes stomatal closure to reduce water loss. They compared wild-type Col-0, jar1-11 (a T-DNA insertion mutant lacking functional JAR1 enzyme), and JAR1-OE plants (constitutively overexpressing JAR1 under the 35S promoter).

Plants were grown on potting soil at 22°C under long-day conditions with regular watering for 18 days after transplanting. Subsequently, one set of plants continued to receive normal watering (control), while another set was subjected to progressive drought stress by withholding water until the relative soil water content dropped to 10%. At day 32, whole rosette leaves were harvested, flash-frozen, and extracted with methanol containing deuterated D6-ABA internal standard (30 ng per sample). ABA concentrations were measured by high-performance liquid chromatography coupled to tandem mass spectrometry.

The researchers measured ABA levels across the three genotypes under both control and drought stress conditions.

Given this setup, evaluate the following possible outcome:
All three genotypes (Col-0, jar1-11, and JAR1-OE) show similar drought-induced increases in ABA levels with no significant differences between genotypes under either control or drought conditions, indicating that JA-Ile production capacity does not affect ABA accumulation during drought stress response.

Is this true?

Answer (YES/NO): NO